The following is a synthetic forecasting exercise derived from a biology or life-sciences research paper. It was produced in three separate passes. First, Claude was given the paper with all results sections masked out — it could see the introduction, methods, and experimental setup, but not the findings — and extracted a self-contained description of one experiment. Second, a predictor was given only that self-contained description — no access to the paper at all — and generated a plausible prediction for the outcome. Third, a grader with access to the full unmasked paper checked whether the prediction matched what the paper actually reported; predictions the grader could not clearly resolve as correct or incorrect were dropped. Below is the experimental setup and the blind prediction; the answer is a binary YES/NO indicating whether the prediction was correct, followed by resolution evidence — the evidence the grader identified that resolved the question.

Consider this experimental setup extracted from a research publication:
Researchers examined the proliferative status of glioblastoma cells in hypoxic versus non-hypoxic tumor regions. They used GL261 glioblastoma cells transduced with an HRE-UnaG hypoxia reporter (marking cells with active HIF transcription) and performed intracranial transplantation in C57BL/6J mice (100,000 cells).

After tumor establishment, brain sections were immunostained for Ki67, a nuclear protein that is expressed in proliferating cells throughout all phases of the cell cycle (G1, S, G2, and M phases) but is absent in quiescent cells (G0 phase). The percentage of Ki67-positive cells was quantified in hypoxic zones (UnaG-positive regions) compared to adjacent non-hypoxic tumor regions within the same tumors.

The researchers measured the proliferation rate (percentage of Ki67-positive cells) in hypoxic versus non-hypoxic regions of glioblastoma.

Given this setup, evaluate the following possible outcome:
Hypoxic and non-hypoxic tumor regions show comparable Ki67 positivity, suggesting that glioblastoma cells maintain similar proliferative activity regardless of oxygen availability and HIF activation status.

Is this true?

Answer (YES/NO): NO